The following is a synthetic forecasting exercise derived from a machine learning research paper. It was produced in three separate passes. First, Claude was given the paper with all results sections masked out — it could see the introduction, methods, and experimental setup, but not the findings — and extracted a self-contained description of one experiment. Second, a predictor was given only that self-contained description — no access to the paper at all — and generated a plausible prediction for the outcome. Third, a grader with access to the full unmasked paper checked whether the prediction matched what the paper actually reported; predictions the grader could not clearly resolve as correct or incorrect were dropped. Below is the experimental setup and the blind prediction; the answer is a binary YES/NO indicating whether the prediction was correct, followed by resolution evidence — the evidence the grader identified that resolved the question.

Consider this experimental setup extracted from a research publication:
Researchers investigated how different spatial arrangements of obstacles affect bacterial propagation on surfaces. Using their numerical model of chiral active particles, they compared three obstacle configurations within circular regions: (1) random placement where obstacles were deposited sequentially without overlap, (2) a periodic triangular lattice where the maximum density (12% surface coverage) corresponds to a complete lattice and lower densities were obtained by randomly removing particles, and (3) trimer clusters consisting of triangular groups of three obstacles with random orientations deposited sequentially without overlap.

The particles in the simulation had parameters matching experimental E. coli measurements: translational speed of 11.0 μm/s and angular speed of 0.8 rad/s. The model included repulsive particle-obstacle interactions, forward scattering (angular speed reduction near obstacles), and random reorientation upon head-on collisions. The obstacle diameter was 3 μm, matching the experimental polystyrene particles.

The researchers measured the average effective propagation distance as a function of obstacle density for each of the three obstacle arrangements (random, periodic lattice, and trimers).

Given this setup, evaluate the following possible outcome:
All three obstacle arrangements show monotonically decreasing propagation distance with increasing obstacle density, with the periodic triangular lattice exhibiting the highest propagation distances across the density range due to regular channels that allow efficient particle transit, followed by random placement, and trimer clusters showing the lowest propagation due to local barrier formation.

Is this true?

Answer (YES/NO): NO